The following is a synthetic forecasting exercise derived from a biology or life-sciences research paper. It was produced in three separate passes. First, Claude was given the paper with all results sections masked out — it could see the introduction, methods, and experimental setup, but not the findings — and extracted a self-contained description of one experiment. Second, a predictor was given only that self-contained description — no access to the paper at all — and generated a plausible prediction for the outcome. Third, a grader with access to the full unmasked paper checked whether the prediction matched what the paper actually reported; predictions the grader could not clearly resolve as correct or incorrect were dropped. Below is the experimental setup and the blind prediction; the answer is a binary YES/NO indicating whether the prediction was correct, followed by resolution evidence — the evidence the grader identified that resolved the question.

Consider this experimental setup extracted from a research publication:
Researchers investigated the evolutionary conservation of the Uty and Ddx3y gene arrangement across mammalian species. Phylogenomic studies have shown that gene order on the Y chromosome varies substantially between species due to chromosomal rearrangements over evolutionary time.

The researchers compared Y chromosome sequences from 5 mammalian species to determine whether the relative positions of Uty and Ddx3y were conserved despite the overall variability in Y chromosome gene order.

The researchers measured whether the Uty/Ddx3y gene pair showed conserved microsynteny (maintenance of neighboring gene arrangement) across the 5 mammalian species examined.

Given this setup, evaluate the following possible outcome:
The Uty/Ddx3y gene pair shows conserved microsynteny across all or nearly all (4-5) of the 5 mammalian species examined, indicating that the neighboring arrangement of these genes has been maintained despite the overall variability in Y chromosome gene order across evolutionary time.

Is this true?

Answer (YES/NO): YES